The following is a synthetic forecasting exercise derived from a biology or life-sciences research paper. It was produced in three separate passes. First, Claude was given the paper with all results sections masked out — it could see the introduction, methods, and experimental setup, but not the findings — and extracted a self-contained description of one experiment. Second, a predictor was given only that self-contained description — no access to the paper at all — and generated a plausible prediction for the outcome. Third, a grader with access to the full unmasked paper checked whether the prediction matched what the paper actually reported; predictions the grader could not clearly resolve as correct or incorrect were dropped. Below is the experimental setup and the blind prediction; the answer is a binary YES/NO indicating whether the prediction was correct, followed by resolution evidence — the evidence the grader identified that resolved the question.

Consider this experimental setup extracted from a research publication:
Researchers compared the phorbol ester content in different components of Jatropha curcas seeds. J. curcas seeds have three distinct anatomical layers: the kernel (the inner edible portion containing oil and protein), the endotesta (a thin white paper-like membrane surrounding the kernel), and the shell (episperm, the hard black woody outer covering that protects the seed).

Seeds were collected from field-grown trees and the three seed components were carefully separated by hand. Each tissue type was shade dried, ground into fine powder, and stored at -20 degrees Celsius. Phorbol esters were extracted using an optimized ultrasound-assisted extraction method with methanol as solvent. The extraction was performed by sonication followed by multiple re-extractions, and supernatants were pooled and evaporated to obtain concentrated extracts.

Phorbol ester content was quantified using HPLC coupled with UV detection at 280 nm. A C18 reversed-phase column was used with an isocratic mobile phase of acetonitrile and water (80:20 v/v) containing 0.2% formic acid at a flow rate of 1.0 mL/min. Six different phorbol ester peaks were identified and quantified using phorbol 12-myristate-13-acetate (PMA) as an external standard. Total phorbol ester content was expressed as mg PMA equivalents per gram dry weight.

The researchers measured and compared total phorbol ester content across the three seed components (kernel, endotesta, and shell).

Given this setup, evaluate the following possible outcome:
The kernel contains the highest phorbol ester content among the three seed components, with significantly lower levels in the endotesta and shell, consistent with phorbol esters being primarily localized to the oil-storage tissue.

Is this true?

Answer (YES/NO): NO